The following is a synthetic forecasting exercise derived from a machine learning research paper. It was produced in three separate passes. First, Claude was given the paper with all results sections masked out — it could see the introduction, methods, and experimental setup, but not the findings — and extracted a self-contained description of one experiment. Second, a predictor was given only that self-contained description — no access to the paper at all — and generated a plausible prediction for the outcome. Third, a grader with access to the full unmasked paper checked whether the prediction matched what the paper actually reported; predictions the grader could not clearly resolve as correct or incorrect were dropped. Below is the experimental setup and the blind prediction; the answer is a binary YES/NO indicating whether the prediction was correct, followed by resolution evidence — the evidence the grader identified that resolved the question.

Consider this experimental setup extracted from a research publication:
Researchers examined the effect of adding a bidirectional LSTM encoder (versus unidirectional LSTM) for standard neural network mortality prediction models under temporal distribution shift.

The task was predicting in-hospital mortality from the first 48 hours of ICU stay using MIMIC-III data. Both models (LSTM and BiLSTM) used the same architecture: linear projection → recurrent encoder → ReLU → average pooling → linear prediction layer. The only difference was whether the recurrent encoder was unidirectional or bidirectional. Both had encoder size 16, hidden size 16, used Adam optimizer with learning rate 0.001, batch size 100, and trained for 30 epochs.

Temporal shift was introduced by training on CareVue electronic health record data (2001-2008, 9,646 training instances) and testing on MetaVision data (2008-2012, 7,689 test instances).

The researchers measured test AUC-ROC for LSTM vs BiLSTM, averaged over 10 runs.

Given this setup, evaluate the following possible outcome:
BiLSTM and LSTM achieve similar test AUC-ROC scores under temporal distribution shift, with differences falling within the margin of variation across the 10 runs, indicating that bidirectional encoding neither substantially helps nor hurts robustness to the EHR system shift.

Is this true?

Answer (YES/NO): NO